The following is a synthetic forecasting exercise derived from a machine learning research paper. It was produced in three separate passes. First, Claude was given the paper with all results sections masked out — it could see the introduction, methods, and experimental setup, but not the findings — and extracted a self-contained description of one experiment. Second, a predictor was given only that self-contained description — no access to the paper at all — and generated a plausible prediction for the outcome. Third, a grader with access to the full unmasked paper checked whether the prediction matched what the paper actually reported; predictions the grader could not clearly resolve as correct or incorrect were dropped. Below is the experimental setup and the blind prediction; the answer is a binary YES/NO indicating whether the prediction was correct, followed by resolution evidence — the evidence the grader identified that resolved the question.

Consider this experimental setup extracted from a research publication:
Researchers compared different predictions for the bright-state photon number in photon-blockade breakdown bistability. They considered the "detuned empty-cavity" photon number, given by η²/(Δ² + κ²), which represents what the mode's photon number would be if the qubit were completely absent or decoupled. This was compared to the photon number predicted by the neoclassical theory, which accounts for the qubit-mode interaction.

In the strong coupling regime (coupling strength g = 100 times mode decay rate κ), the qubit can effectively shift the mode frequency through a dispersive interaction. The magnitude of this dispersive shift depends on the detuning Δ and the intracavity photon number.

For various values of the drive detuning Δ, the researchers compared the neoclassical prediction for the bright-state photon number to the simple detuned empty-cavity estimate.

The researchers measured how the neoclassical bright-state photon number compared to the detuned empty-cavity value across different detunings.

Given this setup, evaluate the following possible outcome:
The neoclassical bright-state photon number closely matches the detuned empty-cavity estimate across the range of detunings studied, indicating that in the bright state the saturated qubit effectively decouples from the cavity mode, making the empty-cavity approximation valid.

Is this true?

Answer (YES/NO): NO